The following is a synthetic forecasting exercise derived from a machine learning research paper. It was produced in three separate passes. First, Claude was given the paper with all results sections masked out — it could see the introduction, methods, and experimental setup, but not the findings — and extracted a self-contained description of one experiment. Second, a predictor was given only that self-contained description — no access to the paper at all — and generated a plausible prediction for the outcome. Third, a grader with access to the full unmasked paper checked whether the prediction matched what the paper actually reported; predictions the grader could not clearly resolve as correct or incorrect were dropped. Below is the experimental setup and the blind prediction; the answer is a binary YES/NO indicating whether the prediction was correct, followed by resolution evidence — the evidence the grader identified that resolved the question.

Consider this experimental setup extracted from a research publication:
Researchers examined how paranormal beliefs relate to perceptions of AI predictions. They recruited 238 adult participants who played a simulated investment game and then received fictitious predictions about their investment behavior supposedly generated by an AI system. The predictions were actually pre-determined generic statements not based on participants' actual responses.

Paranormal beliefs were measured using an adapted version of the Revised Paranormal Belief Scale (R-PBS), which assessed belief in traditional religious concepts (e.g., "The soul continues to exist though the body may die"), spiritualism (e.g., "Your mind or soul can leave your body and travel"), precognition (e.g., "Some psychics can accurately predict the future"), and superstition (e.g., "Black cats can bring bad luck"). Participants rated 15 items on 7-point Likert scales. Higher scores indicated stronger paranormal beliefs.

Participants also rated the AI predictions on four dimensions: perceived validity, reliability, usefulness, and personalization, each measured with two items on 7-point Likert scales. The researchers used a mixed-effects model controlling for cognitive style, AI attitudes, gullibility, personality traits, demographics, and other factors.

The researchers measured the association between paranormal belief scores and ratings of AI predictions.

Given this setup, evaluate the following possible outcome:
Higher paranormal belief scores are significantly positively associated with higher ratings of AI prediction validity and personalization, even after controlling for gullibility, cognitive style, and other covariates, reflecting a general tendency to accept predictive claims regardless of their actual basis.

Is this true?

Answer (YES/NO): YES